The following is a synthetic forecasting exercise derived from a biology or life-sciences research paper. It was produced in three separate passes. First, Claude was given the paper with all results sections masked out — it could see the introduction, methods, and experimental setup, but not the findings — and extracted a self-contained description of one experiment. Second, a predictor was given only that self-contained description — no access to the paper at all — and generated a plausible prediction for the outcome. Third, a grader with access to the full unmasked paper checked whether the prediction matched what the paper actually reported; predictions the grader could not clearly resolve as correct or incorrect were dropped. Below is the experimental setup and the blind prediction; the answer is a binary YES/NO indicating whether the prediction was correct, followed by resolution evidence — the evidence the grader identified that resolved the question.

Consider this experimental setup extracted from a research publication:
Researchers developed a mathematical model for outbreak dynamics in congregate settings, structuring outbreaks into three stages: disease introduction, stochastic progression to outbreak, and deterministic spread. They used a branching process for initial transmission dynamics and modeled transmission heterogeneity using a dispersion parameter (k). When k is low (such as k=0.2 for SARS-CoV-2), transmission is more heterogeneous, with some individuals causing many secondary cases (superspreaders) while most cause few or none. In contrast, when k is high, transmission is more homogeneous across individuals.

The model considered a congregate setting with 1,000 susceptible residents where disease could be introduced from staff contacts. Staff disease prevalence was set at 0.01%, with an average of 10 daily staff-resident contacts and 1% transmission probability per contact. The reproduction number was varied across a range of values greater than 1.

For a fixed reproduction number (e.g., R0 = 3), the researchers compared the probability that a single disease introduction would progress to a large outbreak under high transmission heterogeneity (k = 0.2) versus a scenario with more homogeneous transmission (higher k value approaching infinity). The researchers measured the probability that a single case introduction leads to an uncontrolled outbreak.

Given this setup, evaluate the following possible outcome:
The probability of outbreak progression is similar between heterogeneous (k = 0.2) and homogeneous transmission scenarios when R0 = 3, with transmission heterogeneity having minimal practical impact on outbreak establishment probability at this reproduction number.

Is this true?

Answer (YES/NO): NO